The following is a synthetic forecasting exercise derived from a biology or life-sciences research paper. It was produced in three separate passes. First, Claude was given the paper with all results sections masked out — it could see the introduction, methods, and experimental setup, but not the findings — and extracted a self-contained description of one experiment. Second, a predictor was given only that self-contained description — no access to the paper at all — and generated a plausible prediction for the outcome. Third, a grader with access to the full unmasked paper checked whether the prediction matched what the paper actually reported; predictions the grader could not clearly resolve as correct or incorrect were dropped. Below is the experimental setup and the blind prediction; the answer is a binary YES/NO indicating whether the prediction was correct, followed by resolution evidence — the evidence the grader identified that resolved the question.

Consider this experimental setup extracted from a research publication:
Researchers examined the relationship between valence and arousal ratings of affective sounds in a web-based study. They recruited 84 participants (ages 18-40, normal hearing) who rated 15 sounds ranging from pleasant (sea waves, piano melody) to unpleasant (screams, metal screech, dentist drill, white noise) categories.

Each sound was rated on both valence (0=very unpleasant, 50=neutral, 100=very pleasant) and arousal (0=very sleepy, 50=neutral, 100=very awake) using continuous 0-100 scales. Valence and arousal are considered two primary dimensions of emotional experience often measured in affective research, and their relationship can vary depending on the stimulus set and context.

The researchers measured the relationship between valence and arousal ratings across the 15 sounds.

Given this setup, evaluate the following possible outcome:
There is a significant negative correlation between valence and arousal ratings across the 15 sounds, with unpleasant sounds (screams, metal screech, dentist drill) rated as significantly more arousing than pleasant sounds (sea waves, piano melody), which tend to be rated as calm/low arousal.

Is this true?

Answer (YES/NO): YES